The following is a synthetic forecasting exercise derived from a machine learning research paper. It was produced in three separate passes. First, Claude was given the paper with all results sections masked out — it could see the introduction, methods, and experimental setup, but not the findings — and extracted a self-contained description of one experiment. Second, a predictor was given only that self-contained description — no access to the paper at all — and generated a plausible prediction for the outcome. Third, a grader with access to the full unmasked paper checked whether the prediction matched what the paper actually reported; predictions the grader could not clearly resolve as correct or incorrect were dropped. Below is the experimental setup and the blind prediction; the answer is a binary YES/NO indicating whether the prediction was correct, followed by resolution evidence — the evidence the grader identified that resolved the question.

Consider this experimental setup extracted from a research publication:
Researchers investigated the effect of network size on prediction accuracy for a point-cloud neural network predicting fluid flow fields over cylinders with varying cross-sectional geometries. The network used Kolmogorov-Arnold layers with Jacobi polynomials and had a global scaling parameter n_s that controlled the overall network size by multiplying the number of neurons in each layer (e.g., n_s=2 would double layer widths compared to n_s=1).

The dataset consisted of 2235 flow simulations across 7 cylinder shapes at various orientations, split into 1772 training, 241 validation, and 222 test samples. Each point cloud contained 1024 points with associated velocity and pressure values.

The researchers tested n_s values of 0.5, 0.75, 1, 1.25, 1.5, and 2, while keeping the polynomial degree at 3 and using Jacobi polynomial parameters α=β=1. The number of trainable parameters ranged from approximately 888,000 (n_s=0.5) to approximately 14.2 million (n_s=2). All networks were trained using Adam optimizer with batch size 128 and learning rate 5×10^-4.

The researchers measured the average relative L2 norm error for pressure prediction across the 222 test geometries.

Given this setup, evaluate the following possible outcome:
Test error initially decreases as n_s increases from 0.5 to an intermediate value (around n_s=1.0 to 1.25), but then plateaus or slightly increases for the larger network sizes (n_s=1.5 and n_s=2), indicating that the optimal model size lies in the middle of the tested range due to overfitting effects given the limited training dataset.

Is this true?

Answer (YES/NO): NO